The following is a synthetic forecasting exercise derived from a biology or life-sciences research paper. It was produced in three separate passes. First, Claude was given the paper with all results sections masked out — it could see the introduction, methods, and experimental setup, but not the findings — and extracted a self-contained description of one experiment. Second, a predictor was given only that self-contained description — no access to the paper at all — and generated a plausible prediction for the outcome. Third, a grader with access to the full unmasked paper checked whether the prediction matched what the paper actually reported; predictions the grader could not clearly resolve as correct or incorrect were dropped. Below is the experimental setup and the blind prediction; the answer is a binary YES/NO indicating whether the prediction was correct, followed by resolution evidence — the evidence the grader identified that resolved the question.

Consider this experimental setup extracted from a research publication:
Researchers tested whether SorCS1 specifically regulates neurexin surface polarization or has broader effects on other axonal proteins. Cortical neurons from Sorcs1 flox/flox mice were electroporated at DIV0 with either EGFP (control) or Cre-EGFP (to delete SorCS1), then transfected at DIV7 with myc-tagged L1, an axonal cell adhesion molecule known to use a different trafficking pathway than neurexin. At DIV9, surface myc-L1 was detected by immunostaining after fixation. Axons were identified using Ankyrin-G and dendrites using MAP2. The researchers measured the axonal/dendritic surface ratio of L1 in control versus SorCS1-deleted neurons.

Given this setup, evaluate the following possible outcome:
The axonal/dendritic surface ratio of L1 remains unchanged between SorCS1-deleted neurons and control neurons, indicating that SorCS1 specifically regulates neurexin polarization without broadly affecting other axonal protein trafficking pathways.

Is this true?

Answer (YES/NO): NO